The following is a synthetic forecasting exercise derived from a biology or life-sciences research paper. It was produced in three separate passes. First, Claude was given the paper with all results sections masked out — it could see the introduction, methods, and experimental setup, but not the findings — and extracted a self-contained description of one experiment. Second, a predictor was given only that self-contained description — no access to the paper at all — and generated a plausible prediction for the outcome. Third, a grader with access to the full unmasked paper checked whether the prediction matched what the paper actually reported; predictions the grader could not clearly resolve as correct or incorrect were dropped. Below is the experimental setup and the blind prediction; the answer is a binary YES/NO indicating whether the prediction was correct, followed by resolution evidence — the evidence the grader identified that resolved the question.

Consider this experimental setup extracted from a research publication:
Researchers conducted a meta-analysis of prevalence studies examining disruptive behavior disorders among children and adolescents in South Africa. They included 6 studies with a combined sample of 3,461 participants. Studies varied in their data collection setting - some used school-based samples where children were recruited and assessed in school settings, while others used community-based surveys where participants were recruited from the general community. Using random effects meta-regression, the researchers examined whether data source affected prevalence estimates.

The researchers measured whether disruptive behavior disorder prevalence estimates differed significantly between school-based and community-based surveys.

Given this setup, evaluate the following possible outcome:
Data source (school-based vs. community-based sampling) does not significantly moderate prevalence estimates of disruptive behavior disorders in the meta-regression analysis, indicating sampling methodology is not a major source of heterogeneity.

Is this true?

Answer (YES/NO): NO